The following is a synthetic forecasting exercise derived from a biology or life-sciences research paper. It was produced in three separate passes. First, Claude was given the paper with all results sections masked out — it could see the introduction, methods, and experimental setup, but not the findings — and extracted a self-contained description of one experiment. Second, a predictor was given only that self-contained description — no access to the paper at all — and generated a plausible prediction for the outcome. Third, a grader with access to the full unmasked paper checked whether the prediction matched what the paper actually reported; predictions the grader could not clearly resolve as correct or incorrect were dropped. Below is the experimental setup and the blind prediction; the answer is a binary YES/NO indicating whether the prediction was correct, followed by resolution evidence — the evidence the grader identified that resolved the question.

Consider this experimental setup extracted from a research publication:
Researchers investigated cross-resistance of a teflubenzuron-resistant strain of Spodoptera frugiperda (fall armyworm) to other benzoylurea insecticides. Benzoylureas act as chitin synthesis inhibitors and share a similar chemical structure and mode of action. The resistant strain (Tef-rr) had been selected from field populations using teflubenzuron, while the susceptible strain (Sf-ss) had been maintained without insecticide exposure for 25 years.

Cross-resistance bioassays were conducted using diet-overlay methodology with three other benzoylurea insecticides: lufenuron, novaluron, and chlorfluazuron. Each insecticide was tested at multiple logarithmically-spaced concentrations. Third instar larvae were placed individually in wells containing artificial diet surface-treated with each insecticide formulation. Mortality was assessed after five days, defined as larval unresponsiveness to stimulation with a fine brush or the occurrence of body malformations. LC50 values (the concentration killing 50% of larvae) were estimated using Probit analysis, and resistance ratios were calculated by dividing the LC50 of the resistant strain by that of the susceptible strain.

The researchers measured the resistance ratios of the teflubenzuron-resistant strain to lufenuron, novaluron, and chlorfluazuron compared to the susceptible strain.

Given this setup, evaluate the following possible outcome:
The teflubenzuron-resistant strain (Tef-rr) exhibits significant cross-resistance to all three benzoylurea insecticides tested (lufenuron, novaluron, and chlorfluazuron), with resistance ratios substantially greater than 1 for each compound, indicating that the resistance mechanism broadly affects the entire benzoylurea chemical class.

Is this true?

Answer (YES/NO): NO